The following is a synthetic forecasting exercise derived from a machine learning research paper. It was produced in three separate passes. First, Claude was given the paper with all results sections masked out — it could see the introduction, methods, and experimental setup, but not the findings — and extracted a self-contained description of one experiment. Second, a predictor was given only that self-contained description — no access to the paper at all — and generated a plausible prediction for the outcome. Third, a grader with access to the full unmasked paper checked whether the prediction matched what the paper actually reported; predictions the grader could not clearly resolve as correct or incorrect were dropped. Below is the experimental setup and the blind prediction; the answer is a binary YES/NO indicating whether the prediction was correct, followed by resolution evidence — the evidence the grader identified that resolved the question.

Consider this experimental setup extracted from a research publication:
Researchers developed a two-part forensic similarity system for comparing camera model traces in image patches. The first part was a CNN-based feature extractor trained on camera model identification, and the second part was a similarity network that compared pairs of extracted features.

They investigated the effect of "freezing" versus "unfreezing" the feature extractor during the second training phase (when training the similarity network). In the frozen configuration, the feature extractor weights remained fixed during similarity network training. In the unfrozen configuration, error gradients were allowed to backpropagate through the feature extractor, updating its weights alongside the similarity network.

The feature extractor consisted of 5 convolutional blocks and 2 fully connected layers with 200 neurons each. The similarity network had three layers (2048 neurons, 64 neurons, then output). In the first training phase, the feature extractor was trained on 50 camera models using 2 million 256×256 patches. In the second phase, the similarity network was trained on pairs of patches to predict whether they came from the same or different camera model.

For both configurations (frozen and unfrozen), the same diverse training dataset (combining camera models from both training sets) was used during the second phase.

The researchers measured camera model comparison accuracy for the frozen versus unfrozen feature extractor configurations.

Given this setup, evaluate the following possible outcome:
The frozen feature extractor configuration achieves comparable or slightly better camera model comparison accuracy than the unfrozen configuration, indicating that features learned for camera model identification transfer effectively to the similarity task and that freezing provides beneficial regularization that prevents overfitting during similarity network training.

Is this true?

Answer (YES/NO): NO